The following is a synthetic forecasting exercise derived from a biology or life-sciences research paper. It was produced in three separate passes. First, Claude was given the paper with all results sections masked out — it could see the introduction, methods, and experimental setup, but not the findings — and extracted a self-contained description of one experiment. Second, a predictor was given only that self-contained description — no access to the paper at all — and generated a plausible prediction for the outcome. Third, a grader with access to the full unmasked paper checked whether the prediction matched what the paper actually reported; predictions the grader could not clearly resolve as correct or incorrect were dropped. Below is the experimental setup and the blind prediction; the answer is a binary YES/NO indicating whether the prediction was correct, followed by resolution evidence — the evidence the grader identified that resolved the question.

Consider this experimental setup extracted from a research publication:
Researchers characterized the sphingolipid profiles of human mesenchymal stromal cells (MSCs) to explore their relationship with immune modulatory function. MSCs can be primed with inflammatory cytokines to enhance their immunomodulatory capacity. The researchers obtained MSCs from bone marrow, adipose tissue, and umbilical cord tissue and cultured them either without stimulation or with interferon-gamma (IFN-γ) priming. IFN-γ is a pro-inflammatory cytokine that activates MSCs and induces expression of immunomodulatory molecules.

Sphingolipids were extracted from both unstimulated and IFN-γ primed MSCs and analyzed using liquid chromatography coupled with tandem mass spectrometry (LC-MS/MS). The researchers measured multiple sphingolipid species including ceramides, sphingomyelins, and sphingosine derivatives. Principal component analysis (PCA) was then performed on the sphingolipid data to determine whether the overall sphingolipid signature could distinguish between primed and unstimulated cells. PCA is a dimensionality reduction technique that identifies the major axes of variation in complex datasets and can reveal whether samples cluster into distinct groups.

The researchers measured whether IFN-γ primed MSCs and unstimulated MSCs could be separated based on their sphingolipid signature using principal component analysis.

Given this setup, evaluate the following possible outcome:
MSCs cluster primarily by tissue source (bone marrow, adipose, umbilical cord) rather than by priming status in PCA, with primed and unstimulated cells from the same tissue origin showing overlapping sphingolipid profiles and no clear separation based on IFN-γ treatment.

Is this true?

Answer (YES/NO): NO